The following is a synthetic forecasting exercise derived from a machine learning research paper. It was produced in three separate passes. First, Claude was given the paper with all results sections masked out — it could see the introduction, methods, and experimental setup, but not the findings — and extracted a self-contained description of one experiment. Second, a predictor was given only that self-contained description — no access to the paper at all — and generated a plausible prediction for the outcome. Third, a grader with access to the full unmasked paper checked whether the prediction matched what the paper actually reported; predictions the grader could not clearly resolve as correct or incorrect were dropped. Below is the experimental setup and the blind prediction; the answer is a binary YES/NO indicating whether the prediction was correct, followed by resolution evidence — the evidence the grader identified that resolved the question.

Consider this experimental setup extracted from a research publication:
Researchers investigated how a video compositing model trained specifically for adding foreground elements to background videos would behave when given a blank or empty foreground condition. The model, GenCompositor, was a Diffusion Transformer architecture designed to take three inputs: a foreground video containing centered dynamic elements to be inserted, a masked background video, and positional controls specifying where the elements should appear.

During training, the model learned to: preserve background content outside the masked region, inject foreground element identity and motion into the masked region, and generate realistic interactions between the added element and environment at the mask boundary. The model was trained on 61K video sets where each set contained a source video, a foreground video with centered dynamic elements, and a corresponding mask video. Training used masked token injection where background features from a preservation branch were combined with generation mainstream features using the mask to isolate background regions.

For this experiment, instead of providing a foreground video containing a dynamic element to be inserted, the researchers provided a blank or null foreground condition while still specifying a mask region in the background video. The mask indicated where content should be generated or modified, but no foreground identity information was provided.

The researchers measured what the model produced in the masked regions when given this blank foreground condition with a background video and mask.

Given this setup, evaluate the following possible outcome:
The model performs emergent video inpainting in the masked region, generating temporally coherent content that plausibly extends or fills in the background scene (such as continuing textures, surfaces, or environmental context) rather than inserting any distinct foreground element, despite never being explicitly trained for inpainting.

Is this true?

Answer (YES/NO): YES